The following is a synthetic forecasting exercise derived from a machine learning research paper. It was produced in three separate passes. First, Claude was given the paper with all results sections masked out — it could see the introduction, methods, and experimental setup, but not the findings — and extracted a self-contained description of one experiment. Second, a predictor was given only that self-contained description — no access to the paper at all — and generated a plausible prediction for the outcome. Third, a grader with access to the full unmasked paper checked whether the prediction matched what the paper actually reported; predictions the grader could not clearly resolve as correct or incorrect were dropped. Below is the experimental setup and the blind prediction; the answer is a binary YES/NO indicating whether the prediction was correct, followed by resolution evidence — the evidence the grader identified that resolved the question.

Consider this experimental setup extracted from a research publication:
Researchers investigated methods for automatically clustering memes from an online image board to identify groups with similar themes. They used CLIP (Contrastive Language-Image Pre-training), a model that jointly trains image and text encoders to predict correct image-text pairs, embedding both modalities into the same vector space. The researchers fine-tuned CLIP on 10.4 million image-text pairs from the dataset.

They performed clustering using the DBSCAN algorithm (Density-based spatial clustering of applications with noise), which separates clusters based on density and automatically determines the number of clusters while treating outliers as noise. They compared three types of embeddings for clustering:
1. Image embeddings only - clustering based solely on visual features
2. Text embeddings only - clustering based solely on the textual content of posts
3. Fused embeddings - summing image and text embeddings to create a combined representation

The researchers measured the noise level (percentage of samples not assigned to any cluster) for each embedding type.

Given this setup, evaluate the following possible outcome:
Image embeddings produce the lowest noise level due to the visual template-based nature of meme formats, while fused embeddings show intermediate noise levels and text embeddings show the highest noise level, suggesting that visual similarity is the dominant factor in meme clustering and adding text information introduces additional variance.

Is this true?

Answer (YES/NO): NO